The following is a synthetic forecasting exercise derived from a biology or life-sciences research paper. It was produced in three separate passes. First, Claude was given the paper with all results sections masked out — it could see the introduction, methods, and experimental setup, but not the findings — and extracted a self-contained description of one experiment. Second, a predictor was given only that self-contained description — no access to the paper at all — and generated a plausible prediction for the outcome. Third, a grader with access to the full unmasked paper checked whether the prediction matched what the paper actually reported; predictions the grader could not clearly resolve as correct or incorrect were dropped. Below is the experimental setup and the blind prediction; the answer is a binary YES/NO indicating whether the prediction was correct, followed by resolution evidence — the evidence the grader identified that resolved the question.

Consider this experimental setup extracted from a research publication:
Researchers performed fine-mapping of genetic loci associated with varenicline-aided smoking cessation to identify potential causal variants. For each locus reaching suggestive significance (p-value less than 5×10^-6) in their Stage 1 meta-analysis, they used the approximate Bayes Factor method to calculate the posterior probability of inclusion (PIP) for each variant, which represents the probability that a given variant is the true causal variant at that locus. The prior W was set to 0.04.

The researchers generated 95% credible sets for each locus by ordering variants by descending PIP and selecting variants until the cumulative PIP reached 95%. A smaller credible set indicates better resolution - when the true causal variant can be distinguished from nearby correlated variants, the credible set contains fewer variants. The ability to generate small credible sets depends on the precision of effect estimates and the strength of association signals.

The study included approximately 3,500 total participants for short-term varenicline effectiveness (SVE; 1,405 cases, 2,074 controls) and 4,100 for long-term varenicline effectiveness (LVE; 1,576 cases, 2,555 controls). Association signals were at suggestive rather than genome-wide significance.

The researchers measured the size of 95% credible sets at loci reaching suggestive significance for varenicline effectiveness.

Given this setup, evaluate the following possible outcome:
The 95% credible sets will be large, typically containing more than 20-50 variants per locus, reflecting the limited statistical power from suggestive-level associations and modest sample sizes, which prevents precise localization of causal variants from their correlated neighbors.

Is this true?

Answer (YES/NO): NO